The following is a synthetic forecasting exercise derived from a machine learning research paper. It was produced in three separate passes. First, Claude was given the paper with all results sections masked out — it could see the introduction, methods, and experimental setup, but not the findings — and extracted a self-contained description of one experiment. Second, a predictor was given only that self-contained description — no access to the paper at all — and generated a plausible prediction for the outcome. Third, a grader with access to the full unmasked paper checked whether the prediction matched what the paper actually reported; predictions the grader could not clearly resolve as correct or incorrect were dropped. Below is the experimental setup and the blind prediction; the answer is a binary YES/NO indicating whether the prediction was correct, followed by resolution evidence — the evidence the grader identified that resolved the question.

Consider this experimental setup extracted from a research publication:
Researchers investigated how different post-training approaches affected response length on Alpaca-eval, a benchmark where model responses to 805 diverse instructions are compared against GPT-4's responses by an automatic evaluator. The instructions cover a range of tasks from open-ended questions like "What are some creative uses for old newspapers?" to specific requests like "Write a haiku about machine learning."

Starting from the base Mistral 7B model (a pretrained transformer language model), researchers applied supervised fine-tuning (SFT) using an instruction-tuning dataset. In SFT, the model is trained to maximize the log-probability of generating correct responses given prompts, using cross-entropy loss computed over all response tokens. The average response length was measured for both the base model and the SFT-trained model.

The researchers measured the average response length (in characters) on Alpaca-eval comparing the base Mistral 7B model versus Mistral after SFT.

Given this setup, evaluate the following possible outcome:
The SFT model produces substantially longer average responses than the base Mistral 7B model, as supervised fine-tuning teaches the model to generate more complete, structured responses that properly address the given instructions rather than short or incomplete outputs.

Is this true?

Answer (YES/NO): NO